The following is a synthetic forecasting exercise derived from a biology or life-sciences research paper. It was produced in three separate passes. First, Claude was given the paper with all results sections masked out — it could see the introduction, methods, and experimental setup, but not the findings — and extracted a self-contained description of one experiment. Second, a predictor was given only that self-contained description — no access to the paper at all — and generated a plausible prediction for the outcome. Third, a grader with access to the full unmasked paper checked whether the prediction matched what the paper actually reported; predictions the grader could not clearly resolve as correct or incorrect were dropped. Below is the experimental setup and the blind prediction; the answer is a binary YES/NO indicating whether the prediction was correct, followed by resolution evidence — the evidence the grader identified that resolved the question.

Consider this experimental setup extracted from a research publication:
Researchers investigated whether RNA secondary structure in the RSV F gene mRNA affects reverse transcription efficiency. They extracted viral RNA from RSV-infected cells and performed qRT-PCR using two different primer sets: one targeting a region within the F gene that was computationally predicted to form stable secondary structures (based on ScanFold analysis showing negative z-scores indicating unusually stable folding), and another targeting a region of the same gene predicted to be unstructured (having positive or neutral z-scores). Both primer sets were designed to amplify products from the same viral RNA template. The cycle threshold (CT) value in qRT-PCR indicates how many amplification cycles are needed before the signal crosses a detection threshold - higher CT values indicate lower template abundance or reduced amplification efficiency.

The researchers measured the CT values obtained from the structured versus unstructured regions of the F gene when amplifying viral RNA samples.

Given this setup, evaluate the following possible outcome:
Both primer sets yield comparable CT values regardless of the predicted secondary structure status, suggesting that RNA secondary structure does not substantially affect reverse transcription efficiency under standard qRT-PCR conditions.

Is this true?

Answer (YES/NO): NO